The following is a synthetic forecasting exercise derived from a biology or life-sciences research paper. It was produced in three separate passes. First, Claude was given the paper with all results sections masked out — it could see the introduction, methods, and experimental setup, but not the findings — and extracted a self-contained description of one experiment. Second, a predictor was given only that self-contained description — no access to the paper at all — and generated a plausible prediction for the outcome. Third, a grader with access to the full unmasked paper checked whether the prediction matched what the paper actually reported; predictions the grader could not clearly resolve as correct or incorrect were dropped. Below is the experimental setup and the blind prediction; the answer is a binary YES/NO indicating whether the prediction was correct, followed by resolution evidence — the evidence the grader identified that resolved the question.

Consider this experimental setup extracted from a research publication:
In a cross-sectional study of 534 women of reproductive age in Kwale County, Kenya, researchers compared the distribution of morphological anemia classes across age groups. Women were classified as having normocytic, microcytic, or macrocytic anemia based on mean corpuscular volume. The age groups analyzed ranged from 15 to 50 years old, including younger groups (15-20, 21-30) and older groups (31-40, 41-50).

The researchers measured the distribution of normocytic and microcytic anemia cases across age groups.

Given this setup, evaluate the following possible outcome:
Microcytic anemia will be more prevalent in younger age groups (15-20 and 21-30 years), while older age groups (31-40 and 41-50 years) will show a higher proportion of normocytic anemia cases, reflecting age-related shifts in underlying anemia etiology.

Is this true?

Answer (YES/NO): NO